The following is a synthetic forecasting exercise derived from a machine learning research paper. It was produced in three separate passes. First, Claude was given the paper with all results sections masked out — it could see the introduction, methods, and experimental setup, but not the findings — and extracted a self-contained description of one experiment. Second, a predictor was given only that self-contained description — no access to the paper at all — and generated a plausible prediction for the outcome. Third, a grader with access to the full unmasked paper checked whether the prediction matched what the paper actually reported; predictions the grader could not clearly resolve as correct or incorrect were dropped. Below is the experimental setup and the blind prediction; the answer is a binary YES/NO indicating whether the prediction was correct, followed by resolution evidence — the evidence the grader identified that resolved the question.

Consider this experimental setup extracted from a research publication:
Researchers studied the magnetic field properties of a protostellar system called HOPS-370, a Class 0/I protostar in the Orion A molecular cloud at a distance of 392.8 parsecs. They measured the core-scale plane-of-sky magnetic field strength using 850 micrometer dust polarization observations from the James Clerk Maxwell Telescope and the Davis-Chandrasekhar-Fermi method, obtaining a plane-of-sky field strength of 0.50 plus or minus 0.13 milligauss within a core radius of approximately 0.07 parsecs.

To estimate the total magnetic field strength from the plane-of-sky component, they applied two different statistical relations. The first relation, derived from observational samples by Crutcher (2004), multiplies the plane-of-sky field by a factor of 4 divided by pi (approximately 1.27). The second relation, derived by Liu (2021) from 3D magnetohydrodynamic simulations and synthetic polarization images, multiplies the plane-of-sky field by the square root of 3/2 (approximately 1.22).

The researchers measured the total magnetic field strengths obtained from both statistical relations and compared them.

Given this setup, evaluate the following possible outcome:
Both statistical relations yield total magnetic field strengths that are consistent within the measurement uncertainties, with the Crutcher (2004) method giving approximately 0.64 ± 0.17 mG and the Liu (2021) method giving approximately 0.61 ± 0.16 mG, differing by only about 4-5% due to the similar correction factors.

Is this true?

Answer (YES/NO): YES